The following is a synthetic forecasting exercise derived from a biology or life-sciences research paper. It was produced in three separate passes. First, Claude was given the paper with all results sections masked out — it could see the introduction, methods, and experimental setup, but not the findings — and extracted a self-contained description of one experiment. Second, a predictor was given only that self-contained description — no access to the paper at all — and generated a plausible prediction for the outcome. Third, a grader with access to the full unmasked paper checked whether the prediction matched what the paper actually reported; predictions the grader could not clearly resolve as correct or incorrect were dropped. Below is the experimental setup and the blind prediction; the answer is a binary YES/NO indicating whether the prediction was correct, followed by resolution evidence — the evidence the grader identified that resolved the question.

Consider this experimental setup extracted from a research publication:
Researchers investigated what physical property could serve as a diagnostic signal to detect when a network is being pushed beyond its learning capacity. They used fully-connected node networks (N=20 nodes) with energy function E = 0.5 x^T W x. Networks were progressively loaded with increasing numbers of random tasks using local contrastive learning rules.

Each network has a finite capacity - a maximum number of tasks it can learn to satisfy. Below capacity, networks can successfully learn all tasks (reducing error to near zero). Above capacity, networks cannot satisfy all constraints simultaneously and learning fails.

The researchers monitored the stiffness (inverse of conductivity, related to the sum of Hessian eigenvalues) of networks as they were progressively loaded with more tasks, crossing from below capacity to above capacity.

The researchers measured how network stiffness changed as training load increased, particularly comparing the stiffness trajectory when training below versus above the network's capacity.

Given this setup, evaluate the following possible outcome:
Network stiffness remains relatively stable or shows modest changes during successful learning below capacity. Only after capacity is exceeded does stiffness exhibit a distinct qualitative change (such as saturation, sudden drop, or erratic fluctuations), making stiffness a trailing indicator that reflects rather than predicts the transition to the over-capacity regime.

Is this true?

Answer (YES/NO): NO